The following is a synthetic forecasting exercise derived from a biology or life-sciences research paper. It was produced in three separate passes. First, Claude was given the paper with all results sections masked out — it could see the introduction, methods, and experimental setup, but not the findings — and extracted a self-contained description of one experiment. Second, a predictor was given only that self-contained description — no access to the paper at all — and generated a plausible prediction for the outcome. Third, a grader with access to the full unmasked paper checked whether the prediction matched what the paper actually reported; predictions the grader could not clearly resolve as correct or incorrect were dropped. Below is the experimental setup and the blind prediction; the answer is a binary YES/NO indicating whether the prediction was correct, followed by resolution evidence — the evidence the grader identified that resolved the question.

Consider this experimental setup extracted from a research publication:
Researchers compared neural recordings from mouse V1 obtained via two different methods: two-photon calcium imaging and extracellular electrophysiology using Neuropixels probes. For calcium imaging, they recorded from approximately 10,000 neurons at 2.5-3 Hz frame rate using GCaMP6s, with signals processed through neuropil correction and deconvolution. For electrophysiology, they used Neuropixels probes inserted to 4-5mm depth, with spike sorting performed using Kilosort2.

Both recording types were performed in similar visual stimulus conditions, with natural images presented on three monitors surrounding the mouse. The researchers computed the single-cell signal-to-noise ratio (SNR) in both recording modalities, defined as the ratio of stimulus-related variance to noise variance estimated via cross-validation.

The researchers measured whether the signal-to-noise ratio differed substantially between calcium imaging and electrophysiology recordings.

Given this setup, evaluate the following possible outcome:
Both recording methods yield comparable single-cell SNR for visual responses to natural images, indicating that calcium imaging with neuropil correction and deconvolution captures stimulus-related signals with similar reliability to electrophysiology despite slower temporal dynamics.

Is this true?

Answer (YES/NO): YES